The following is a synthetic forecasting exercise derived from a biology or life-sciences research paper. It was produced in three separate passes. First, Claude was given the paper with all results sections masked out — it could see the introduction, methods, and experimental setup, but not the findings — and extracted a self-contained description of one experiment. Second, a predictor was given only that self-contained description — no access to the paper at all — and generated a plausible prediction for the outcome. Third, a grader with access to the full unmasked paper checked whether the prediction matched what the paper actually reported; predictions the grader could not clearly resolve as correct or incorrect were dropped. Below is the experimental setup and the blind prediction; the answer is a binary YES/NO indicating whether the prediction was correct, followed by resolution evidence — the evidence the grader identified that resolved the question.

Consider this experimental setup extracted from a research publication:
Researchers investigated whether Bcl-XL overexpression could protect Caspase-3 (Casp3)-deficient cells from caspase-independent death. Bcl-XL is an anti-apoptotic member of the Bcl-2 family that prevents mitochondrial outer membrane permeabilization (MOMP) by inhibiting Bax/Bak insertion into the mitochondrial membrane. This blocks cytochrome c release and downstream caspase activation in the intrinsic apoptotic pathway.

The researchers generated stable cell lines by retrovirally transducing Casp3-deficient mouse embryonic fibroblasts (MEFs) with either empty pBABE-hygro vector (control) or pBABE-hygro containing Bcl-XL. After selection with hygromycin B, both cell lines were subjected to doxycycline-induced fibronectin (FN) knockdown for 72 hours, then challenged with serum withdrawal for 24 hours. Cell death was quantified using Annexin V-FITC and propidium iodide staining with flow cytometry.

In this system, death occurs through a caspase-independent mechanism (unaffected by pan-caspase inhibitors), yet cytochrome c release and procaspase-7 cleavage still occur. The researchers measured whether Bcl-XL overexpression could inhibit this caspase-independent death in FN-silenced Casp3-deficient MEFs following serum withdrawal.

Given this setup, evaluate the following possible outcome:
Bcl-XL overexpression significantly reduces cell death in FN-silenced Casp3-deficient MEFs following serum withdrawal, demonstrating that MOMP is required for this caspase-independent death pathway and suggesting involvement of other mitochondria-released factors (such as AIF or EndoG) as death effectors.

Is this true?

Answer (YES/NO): NO